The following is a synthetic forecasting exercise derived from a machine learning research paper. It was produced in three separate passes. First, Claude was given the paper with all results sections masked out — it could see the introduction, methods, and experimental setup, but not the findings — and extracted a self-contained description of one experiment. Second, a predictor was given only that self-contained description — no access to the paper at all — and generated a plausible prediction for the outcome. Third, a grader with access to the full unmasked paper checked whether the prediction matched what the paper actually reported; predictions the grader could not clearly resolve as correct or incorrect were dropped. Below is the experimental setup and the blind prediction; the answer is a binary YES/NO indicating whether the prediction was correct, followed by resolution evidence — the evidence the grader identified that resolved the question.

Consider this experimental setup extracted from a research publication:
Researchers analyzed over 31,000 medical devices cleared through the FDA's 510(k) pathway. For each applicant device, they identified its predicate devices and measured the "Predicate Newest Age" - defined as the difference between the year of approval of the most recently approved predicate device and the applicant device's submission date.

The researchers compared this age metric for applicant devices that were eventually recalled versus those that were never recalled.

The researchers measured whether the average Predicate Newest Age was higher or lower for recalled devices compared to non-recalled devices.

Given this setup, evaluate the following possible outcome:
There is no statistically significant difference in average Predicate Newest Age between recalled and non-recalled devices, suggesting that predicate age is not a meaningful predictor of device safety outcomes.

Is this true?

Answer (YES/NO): NO